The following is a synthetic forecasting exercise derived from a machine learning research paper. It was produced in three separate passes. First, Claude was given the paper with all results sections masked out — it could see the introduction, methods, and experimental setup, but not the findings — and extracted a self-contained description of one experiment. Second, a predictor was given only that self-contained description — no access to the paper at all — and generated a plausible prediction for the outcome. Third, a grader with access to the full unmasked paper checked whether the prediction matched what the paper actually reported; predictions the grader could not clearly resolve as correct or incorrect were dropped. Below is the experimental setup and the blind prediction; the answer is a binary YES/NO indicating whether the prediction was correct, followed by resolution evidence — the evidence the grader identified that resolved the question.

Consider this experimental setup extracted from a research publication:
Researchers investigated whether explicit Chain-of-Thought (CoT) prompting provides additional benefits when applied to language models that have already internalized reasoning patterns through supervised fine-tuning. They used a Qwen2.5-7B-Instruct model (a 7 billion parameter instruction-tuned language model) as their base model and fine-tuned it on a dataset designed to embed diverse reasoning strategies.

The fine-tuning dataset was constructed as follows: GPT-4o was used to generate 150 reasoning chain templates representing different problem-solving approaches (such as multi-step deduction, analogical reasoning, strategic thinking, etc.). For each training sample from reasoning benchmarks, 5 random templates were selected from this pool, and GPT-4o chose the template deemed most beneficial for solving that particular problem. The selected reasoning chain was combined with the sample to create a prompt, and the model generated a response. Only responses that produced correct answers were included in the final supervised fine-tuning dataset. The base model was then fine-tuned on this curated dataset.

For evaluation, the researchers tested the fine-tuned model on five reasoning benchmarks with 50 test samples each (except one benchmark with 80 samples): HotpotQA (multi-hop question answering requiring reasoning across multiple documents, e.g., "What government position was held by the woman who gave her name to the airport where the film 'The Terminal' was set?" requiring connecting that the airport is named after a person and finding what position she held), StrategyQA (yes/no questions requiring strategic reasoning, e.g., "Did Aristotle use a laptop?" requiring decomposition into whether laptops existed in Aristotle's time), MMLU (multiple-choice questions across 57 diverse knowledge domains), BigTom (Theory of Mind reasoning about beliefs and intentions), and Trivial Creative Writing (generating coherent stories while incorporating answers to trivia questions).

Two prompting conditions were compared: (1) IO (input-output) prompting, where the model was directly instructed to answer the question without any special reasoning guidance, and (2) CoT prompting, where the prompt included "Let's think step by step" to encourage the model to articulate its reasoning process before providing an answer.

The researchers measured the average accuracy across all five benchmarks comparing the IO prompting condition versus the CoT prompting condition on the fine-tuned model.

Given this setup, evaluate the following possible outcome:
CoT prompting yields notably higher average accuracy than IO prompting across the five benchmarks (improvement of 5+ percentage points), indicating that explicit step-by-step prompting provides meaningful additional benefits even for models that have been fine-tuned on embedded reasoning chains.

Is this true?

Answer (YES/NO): NO